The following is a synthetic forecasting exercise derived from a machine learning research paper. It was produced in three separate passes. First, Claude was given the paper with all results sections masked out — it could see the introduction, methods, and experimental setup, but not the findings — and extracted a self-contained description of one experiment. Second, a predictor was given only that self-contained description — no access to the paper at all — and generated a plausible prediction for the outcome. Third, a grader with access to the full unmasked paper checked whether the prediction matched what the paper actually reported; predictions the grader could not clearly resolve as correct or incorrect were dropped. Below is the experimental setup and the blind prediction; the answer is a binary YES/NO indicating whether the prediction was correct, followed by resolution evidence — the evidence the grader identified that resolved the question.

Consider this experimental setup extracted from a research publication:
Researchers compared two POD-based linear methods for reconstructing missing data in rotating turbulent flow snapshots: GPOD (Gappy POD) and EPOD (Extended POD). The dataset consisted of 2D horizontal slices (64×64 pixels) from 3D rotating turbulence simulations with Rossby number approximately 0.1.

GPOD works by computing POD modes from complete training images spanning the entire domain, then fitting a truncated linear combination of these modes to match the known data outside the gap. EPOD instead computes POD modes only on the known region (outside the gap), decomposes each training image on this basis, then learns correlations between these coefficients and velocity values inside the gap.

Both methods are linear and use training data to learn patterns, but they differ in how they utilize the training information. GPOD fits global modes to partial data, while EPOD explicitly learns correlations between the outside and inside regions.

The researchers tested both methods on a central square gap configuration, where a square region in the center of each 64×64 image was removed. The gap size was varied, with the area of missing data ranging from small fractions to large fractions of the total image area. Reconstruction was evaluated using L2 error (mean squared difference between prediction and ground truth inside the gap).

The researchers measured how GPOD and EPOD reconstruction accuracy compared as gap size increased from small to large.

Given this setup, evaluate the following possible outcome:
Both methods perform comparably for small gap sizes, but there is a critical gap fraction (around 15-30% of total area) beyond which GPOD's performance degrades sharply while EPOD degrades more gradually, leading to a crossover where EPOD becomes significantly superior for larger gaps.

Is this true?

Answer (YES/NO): NO